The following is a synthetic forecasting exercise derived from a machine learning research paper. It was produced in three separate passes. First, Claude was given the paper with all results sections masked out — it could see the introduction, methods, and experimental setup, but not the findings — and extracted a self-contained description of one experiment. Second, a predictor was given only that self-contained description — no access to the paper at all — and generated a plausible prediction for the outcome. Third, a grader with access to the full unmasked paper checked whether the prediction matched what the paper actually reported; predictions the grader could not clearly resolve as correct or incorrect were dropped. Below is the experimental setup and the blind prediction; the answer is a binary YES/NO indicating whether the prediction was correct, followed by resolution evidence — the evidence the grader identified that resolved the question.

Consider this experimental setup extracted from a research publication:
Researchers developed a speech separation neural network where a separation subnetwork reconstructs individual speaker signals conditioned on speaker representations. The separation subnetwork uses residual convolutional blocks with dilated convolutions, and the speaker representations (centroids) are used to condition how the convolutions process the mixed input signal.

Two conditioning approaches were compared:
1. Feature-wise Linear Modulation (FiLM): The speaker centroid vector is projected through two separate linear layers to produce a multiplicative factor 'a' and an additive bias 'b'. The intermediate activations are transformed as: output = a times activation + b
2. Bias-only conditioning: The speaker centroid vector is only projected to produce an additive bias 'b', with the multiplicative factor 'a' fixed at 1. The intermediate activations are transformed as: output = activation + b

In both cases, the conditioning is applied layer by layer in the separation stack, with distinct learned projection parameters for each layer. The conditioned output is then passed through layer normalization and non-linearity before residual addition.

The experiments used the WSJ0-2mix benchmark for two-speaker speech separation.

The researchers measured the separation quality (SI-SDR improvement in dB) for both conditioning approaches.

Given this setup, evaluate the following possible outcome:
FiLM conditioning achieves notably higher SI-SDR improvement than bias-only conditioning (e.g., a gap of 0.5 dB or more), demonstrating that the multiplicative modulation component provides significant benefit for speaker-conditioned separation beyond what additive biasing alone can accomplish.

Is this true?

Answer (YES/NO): YES